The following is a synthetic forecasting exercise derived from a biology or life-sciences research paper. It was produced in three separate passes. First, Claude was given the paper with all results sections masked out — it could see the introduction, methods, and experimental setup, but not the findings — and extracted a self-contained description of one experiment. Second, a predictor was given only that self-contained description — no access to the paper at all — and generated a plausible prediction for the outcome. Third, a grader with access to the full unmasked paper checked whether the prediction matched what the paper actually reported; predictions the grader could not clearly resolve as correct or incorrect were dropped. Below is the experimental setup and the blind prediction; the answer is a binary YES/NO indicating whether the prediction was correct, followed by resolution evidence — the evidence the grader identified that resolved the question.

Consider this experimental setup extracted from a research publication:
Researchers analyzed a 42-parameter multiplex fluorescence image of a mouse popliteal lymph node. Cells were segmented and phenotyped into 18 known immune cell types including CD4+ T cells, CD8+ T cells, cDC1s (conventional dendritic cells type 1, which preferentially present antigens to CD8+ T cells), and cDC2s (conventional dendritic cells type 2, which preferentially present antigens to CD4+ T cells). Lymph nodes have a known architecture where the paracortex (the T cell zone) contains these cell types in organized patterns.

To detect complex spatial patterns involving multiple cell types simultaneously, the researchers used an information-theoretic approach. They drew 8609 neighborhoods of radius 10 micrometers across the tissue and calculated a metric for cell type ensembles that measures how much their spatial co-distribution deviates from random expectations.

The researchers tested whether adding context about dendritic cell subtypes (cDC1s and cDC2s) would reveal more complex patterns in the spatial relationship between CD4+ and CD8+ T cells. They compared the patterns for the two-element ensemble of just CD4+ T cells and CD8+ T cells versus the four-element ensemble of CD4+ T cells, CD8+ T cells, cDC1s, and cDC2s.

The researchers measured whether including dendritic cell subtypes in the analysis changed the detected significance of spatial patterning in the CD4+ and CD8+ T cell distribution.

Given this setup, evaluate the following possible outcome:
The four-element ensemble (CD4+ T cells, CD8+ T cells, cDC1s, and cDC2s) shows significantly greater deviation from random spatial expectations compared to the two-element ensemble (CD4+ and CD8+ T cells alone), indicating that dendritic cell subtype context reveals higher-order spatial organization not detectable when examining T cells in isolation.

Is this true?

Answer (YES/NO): NO